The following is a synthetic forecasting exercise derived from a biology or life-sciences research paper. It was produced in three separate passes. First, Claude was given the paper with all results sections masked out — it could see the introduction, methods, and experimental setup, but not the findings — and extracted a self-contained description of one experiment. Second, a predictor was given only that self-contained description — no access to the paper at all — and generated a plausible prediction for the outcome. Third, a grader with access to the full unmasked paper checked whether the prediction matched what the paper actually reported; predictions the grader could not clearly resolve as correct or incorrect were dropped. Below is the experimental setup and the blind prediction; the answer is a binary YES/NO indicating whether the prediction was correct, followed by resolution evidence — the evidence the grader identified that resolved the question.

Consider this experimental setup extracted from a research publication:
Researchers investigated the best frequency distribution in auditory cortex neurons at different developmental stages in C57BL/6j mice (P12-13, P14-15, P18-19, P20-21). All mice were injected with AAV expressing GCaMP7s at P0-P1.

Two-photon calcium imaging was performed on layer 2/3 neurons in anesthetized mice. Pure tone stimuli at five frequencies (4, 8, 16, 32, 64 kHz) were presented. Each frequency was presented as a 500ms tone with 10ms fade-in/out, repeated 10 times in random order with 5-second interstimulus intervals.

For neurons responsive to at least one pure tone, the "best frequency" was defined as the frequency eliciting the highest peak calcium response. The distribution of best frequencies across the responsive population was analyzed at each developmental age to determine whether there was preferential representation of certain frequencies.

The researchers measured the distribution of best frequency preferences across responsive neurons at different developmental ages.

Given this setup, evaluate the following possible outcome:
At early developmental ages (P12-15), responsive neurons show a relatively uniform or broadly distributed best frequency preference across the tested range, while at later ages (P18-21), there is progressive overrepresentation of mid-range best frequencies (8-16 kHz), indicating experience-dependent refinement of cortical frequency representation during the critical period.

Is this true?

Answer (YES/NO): NO